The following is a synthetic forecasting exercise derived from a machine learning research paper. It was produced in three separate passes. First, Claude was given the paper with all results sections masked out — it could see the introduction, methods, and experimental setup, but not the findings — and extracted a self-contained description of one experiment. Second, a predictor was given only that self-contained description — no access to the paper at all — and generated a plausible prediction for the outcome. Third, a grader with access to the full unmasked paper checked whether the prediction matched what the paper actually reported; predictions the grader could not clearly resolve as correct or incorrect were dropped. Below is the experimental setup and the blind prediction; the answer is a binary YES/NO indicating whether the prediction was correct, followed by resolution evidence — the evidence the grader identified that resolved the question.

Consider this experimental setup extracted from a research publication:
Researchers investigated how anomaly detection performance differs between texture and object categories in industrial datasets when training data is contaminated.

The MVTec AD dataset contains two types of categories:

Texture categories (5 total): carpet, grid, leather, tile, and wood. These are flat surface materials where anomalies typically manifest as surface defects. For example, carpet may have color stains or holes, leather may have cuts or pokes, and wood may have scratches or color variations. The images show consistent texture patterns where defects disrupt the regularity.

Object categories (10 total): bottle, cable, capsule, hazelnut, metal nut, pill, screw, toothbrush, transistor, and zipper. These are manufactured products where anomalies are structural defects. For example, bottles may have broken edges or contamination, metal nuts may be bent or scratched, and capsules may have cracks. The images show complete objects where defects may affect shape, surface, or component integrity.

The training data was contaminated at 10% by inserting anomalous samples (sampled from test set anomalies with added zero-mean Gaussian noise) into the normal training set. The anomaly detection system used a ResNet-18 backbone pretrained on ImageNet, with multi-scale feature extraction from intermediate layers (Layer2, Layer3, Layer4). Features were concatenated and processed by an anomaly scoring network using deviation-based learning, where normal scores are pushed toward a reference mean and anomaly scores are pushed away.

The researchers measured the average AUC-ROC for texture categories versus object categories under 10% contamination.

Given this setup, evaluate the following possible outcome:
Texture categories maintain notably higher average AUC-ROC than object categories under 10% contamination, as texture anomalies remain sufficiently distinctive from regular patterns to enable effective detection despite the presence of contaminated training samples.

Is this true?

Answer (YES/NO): YES